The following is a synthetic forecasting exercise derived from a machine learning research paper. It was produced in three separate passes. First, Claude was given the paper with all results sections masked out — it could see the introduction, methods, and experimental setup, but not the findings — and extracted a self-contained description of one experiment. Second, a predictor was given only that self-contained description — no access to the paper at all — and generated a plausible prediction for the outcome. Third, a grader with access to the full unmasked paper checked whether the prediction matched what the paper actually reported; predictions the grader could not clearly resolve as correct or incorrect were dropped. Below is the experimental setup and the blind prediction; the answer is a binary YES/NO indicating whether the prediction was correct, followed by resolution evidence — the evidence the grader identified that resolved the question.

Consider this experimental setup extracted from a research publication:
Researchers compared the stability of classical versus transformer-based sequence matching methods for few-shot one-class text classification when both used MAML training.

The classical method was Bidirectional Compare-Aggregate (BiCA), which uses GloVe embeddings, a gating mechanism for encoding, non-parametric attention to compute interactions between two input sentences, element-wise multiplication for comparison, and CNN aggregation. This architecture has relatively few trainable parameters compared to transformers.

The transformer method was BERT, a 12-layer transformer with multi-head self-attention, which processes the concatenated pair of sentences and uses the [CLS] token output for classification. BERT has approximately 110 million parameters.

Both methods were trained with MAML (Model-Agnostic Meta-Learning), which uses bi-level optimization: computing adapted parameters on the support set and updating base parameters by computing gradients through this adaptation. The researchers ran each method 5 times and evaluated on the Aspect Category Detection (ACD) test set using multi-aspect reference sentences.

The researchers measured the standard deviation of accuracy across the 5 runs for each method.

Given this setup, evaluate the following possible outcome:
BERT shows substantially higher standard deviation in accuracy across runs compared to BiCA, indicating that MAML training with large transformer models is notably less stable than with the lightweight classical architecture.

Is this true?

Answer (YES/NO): YES